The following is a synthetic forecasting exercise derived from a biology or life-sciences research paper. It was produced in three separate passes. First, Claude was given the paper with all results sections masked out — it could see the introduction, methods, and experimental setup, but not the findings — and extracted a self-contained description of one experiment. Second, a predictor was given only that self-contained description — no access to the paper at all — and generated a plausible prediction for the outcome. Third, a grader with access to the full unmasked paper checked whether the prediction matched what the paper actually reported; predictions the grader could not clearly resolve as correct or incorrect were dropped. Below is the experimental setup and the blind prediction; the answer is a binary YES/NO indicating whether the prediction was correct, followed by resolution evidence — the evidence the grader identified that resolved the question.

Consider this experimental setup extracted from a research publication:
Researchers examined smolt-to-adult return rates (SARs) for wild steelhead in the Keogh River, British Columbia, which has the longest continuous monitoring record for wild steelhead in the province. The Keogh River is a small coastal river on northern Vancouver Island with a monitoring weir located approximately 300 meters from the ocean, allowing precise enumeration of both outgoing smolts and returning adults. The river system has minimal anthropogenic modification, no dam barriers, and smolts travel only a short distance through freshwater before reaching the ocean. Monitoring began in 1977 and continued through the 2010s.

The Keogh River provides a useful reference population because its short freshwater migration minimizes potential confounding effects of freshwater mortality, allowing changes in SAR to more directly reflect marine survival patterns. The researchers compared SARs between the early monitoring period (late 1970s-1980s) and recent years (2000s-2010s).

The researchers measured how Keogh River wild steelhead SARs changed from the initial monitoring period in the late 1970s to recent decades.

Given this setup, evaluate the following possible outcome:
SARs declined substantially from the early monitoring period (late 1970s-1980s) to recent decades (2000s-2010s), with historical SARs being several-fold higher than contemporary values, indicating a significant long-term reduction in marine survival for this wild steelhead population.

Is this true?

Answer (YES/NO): YES